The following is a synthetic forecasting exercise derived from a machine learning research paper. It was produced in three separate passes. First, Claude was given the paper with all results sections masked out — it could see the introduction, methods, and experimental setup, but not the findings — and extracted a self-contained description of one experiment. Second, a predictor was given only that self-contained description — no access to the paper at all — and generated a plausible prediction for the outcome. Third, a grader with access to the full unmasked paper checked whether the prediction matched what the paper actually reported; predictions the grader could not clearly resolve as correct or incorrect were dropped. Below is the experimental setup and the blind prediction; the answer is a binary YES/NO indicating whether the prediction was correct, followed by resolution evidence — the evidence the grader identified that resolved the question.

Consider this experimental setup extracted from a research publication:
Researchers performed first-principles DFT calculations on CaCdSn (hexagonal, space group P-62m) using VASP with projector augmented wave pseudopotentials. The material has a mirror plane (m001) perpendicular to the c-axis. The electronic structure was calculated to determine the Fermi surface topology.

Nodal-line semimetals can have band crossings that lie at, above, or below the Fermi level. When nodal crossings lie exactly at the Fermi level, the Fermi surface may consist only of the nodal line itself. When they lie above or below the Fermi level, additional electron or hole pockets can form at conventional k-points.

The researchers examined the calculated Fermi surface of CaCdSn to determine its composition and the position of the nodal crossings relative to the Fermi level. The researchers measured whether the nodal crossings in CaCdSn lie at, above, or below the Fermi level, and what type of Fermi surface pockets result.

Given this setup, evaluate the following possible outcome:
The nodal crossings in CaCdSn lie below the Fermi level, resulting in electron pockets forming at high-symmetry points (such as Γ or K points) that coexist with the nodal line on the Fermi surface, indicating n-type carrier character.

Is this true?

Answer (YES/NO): NO